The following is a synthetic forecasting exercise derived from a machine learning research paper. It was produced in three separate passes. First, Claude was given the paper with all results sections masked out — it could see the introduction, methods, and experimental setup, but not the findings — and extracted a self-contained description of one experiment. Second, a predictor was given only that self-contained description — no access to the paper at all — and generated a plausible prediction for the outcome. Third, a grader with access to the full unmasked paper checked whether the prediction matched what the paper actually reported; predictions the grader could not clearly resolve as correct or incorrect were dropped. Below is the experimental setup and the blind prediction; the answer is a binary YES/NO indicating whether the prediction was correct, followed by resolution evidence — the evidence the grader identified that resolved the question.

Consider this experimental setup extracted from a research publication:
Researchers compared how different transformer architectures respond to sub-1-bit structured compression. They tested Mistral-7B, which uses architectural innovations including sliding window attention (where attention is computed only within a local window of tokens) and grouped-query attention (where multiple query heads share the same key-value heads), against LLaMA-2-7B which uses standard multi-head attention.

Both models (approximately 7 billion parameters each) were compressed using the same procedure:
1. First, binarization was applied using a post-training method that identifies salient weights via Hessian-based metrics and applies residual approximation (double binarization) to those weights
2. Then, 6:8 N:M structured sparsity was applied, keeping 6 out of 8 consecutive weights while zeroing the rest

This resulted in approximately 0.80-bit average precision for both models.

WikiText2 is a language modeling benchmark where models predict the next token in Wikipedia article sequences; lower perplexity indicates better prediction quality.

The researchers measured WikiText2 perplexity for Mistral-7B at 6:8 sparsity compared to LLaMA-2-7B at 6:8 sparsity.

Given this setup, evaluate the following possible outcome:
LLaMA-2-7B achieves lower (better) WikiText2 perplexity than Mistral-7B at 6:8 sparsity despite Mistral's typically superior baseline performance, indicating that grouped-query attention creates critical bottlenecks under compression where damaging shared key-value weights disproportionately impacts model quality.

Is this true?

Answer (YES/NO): YES